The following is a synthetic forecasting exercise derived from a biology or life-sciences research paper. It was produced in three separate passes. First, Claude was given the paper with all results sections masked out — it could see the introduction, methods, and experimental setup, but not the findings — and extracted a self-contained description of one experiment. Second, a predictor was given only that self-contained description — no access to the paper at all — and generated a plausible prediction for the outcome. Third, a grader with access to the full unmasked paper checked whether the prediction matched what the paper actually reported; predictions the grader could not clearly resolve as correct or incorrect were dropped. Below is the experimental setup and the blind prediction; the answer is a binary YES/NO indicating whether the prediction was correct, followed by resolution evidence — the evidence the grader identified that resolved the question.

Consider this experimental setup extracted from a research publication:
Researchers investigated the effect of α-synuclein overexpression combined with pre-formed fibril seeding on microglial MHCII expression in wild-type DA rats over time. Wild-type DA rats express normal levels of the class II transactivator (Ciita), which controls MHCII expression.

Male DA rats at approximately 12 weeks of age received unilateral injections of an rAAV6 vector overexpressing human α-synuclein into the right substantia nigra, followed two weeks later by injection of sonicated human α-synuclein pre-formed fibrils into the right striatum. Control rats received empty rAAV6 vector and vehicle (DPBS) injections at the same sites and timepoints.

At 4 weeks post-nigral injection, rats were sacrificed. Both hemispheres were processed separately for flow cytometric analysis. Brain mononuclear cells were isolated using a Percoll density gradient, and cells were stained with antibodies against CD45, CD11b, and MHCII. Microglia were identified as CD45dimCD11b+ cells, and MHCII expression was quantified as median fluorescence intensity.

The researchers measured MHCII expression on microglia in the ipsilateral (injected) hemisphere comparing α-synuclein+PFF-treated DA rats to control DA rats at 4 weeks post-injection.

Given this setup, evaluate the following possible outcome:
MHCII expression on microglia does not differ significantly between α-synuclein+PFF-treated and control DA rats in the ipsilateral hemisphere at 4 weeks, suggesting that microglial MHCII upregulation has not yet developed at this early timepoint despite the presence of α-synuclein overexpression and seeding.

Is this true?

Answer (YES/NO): NO